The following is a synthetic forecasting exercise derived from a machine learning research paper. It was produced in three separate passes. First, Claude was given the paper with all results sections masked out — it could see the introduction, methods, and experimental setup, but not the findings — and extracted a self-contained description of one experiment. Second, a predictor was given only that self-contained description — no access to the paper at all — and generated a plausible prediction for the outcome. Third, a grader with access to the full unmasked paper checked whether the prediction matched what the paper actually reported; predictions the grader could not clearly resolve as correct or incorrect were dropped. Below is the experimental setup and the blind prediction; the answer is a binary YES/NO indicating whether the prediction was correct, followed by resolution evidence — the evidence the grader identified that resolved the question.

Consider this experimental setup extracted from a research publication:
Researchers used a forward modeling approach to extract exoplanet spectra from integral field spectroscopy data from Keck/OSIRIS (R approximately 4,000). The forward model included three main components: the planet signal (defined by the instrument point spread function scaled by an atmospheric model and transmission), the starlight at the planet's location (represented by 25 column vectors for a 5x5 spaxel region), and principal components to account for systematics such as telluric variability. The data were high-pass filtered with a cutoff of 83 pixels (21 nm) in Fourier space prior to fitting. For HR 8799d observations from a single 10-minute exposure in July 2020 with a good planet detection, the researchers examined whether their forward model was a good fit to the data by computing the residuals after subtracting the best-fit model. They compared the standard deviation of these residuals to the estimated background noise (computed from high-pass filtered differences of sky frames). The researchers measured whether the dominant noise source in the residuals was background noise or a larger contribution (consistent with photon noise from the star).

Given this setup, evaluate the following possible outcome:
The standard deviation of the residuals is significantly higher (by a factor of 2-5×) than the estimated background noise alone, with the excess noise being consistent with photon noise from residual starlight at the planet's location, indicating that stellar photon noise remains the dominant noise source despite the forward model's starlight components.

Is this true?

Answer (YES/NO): NO